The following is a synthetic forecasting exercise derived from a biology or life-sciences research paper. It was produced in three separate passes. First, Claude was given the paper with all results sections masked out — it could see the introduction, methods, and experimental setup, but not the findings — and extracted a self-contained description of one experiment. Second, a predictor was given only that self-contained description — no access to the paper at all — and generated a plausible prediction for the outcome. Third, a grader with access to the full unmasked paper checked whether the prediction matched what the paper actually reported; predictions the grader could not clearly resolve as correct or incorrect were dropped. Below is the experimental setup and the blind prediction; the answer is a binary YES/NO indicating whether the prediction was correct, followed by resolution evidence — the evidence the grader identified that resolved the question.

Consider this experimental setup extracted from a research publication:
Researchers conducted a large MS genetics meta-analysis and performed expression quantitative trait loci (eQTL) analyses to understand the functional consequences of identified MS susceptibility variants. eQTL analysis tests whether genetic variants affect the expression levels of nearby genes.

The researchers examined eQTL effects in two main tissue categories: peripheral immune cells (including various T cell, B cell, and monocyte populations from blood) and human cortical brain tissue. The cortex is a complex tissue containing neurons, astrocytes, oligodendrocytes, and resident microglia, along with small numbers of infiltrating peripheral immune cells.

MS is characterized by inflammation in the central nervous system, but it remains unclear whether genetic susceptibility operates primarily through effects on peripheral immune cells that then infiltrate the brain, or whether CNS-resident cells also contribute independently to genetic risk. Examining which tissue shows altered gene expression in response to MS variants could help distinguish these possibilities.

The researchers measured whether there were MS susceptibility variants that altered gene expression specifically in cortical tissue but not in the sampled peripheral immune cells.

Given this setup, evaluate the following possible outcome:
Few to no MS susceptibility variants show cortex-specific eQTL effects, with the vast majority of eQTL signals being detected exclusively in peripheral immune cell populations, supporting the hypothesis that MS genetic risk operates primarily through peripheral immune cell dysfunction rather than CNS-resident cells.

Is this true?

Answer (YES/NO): NO